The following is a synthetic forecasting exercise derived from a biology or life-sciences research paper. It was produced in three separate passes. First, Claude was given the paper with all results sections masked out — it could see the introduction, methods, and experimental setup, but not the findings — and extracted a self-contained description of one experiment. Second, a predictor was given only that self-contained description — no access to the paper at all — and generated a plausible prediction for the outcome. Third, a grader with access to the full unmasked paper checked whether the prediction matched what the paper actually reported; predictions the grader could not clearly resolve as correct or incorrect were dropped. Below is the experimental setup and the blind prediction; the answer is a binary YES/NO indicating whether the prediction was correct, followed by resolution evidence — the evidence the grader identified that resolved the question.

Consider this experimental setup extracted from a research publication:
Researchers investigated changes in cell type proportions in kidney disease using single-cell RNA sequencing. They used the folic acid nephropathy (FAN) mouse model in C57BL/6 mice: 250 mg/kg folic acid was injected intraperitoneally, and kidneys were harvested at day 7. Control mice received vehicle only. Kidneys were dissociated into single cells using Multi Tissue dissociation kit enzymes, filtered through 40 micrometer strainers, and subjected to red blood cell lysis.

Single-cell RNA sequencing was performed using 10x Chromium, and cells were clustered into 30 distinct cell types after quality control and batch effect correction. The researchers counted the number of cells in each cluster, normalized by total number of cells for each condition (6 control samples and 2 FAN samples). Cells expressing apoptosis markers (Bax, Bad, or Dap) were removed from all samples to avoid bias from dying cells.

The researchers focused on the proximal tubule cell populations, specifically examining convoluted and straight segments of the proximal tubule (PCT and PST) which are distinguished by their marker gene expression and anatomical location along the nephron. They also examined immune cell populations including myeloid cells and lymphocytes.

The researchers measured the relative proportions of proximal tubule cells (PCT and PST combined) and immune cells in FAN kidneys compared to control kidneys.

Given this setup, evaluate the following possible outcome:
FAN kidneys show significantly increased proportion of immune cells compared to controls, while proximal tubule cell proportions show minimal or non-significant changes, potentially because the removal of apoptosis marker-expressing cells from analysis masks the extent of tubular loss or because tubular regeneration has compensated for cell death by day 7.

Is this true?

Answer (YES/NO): NO